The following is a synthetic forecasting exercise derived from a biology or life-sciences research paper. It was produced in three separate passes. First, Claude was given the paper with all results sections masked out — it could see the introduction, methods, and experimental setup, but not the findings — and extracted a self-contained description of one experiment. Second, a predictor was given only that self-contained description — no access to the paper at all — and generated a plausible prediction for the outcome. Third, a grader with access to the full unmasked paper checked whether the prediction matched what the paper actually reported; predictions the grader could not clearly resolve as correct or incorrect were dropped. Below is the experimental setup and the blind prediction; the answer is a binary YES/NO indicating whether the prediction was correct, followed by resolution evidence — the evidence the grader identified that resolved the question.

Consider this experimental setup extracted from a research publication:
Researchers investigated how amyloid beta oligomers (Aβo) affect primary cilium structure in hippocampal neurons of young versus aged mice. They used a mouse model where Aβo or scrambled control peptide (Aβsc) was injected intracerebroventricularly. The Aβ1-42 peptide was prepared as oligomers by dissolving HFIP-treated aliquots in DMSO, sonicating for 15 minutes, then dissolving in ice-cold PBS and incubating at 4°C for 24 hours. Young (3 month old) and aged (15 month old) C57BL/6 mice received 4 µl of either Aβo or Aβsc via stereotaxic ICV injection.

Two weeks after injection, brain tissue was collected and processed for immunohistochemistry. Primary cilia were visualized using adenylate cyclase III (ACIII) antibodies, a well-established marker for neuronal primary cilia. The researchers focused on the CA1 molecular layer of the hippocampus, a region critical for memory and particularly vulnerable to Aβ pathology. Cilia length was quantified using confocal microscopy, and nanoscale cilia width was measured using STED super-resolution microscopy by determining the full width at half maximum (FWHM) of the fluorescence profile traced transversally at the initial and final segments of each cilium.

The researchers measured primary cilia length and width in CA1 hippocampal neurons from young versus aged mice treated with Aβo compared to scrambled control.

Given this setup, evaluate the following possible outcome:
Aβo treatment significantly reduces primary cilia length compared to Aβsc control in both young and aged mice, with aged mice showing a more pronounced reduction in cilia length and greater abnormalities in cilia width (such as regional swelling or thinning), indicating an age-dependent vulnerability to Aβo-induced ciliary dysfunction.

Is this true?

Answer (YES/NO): NO